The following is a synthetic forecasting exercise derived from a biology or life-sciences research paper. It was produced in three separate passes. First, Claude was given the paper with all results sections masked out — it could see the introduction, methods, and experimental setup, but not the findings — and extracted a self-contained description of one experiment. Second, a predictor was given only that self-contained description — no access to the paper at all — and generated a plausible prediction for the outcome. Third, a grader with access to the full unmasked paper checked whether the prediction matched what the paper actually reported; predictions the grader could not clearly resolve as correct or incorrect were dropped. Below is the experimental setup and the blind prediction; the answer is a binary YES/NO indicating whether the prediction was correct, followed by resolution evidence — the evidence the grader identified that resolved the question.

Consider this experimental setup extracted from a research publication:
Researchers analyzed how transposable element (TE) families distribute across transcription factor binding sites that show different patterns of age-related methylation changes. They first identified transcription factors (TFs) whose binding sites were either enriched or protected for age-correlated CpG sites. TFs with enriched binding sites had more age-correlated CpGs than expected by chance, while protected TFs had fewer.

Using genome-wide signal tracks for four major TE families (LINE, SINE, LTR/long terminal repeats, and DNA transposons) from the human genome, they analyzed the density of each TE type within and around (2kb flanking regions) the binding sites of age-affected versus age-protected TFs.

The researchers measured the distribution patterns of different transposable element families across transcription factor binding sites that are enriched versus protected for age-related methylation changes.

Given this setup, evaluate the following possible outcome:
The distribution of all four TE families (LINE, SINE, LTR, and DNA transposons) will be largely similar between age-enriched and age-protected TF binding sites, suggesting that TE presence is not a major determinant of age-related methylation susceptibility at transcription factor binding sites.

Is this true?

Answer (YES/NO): NO